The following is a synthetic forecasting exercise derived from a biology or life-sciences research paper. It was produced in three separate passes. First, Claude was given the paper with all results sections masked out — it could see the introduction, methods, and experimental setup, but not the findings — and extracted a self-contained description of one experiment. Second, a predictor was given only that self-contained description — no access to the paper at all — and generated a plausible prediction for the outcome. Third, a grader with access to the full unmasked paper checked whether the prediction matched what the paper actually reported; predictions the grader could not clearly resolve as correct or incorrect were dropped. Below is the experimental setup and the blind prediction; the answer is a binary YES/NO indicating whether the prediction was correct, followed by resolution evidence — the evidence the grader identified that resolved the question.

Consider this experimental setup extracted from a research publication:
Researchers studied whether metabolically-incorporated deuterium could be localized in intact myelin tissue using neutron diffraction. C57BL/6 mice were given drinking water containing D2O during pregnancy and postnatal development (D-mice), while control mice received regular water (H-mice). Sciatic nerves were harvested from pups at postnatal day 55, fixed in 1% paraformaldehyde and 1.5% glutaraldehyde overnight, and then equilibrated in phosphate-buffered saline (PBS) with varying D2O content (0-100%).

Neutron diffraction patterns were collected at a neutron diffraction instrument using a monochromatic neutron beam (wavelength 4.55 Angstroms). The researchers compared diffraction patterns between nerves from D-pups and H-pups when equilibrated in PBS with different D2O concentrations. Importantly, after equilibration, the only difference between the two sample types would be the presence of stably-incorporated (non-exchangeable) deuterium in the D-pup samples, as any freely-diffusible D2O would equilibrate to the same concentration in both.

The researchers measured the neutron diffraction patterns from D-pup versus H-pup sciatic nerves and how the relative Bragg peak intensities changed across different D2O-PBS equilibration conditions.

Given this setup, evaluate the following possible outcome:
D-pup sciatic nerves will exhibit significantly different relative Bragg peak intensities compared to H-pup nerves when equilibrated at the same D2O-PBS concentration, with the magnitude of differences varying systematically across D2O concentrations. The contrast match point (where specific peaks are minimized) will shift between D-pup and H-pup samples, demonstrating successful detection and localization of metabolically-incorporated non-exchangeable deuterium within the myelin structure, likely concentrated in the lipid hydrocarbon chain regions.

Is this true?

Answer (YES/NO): YES